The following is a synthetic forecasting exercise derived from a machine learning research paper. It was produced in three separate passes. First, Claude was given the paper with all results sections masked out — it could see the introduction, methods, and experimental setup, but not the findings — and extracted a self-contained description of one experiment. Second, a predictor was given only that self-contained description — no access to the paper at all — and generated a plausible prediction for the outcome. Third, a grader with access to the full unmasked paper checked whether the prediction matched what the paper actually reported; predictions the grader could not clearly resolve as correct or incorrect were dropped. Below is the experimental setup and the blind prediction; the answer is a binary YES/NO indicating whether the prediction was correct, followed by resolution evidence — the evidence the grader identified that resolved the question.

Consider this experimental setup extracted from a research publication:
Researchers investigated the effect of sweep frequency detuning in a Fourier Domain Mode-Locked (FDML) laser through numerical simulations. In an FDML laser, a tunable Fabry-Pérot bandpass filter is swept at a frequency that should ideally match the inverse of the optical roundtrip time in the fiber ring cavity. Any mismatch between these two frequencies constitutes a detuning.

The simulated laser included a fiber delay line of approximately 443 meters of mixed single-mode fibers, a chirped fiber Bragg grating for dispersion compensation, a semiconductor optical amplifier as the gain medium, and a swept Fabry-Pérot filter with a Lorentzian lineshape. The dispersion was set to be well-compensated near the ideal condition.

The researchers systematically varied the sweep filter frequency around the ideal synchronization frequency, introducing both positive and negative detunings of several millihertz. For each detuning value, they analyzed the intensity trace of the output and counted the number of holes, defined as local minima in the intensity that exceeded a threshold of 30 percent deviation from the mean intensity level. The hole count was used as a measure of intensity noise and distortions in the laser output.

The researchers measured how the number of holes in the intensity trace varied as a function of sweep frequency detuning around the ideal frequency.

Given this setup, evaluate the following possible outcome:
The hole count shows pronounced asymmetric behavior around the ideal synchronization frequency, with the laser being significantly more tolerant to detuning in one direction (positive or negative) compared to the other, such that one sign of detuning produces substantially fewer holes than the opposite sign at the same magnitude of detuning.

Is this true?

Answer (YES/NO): NO